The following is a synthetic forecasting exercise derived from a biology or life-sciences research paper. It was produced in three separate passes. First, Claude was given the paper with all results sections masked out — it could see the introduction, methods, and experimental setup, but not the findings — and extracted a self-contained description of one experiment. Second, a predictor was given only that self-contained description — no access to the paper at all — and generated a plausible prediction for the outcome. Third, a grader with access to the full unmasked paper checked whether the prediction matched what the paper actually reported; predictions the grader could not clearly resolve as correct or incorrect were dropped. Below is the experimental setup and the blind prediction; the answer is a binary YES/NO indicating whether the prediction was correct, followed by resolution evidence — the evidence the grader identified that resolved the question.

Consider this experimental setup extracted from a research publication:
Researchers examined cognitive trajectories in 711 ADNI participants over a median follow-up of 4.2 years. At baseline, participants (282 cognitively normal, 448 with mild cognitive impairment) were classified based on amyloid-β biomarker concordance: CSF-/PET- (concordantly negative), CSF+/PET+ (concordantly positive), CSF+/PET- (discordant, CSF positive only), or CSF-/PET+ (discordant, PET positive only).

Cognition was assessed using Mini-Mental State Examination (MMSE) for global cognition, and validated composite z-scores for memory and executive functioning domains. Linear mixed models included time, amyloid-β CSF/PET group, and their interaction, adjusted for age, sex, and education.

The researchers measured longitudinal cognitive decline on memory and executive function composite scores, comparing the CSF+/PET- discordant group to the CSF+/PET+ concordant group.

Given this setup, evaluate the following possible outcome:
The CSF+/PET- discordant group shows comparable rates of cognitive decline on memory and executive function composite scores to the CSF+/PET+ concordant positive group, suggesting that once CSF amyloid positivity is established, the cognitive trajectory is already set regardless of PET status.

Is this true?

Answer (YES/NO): NO